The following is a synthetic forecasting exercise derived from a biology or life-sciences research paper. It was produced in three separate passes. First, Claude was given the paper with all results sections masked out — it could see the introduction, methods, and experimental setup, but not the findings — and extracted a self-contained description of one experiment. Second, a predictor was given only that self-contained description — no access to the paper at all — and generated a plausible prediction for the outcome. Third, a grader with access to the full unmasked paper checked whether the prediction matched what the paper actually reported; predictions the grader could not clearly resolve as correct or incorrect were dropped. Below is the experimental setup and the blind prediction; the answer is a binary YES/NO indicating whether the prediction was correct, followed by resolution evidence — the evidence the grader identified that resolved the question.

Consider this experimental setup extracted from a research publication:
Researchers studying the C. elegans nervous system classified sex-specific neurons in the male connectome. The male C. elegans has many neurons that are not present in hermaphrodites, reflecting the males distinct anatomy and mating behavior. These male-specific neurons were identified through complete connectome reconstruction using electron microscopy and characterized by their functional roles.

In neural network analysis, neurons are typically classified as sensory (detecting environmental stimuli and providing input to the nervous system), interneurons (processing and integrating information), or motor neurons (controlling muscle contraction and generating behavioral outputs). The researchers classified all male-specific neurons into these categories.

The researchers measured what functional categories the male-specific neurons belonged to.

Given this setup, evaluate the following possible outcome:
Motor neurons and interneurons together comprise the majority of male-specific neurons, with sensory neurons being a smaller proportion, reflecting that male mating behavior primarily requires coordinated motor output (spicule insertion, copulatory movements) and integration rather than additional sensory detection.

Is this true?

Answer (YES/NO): NO